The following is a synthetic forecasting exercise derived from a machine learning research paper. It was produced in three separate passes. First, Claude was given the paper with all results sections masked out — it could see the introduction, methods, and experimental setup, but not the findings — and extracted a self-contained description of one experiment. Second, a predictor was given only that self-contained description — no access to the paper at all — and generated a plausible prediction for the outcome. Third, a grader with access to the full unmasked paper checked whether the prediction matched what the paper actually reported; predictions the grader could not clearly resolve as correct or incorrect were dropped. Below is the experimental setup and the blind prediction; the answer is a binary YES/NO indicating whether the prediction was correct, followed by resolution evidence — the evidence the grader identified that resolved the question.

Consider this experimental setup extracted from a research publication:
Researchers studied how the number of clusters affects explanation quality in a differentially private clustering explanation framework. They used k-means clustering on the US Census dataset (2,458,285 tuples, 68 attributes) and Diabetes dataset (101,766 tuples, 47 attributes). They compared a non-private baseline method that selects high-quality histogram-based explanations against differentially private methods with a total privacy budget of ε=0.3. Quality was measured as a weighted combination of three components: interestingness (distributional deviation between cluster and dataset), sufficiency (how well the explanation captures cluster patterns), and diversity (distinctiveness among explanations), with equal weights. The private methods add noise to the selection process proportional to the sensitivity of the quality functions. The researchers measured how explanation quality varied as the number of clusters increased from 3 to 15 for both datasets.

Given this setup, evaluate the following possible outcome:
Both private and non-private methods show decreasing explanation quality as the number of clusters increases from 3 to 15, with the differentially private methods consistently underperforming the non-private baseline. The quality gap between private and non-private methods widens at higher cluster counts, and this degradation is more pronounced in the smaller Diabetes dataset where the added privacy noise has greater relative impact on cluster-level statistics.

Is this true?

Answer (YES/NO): NO